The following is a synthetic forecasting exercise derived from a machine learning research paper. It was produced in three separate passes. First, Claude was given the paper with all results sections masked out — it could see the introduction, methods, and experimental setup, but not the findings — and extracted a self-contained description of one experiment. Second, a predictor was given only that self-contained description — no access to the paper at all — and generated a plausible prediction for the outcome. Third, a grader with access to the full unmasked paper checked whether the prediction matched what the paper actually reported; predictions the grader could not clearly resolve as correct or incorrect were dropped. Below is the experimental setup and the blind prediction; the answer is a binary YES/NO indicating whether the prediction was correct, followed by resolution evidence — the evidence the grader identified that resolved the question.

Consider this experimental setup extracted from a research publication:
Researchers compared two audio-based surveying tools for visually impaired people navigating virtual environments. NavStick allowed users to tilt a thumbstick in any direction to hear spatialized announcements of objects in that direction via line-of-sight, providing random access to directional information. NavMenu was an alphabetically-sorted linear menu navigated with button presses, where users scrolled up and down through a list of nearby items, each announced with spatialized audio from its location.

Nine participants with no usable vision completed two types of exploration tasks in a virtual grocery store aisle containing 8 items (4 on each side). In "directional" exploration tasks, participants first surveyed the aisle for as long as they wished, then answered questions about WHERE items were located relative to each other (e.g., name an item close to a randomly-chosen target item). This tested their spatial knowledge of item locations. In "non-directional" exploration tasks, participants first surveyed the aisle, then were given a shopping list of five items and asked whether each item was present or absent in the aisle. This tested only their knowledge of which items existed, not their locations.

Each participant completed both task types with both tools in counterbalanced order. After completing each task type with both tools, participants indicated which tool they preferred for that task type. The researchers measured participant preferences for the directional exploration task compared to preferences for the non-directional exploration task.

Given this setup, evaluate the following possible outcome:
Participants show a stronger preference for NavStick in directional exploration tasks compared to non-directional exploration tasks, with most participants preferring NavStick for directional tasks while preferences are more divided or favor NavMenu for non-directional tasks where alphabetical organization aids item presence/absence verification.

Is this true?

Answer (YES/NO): YES